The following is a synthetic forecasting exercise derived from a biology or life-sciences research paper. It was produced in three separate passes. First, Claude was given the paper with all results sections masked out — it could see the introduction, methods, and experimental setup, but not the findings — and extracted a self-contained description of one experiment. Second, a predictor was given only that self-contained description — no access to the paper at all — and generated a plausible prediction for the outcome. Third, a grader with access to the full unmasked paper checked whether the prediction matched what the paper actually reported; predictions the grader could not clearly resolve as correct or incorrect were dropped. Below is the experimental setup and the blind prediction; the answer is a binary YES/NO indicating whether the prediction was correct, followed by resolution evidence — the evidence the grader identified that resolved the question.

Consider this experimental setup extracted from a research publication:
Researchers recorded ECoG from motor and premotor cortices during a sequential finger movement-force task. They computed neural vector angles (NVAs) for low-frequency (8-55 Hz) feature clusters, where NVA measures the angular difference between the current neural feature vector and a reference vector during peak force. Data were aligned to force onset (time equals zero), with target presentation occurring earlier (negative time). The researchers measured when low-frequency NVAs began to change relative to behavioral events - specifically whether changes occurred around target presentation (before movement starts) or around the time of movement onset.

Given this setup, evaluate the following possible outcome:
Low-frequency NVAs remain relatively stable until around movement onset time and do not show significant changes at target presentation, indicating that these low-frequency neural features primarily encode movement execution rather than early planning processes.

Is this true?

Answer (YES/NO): NO